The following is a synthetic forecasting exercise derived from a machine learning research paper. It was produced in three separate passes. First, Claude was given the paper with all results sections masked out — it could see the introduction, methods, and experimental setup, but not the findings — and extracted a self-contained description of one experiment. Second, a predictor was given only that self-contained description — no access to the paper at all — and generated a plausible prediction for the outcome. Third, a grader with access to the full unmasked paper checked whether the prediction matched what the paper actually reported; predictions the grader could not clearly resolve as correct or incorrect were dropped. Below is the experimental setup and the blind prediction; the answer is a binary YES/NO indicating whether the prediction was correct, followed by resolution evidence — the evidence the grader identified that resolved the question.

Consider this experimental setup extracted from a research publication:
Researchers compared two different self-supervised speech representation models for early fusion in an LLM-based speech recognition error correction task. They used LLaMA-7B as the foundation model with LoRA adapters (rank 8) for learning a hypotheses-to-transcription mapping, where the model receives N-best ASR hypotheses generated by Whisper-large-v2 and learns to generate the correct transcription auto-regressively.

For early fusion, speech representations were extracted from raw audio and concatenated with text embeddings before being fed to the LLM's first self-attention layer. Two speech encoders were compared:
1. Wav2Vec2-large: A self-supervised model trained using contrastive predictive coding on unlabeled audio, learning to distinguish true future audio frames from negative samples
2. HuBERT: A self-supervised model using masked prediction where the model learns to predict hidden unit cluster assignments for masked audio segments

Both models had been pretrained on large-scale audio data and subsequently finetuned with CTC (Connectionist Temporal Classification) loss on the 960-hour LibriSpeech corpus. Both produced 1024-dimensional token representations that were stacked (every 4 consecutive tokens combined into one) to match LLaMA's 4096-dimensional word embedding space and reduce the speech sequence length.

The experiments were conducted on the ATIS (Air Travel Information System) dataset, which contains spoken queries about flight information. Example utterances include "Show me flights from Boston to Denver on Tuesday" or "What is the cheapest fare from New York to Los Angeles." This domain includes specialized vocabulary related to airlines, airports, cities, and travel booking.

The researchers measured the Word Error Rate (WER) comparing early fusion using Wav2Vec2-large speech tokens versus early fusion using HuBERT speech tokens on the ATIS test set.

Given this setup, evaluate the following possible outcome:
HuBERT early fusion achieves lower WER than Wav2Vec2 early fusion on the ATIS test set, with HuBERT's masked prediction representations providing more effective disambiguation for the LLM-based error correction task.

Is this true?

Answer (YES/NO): YES